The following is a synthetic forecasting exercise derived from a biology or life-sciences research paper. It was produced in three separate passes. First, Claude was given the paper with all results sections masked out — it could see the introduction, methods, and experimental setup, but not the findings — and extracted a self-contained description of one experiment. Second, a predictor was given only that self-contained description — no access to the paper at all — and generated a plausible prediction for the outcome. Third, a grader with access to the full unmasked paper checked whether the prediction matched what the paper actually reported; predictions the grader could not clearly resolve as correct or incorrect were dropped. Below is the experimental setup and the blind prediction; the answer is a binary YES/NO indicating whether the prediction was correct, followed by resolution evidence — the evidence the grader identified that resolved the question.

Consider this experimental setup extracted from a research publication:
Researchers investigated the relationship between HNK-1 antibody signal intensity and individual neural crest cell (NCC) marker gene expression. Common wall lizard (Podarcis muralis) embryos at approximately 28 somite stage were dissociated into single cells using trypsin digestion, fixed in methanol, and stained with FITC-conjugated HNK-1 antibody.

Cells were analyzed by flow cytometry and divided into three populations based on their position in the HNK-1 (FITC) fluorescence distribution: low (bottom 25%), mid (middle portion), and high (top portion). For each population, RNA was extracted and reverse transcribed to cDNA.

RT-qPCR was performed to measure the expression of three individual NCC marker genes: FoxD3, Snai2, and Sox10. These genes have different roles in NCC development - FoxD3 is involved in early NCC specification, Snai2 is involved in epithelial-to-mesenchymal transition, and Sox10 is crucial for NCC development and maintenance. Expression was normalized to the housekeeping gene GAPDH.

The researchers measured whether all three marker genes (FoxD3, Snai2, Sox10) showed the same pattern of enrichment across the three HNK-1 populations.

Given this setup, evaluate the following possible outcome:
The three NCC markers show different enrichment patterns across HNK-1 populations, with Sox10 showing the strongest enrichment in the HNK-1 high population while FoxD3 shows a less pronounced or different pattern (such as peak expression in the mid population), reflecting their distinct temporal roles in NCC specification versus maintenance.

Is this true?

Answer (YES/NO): NO